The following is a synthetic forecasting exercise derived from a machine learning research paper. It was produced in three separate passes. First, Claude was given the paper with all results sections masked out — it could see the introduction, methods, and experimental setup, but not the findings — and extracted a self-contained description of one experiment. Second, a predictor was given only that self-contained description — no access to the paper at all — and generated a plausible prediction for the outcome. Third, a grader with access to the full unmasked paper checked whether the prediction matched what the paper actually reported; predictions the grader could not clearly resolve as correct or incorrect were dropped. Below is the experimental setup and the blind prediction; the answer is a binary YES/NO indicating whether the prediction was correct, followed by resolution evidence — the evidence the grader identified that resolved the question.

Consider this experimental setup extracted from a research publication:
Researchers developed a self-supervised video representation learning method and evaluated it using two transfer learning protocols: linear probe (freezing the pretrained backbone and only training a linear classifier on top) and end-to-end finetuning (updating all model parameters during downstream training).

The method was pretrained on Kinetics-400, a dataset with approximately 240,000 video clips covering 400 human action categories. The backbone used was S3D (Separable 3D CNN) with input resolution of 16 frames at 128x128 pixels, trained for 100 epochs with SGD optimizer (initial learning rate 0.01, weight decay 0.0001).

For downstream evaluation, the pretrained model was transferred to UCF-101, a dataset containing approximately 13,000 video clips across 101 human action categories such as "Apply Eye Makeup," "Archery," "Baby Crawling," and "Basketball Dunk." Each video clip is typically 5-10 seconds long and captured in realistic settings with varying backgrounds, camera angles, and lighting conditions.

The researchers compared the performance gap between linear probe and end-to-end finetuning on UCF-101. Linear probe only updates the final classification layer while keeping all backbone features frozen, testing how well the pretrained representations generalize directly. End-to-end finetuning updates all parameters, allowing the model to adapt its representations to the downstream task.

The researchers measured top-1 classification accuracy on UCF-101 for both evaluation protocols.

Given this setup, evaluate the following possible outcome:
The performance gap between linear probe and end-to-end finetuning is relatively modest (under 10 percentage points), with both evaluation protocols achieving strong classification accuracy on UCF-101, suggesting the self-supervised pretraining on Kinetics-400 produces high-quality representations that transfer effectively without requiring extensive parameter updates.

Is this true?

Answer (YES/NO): NO